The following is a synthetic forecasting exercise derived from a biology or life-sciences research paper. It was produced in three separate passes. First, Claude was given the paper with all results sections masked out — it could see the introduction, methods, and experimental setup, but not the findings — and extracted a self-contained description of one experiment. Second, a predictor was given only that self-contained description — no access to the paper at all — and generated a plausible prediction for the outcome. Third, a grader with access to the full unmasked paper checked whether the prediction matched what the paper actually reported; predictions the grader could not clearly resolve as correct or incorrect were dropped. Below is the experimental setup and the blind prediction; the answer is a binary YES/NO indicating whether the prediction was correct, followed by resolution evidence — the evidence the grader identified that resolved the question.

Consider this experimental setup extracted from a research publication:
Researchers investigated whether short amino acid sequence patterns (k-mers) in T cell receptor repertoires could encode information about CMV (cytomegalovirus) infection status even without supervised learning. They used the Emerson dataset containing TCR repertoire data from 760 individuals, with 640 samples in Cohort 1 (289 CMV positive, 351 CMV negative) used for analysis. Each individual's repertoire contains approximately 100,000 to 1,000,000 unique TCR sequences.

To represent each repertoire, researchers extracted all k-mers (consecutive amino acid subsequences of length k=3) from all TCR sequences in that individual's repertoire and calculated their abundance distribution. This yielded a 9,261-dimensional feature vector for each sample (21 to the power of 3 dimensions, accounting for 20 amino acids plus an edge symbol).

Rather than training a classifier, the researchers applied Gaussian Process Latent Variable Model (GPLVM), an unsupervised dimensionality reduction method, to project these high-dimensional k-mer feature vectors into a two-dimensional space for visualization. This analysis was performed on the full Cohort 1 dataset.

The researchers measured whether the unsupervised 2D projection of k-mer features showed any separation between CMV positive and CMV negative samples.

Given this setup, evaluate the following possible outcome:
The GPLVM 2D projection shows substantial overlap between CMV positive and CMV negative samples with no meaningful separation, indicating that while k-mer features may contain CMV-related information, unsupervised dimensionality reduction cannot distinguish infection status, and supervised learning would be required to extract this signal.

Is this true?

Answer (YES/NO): NO